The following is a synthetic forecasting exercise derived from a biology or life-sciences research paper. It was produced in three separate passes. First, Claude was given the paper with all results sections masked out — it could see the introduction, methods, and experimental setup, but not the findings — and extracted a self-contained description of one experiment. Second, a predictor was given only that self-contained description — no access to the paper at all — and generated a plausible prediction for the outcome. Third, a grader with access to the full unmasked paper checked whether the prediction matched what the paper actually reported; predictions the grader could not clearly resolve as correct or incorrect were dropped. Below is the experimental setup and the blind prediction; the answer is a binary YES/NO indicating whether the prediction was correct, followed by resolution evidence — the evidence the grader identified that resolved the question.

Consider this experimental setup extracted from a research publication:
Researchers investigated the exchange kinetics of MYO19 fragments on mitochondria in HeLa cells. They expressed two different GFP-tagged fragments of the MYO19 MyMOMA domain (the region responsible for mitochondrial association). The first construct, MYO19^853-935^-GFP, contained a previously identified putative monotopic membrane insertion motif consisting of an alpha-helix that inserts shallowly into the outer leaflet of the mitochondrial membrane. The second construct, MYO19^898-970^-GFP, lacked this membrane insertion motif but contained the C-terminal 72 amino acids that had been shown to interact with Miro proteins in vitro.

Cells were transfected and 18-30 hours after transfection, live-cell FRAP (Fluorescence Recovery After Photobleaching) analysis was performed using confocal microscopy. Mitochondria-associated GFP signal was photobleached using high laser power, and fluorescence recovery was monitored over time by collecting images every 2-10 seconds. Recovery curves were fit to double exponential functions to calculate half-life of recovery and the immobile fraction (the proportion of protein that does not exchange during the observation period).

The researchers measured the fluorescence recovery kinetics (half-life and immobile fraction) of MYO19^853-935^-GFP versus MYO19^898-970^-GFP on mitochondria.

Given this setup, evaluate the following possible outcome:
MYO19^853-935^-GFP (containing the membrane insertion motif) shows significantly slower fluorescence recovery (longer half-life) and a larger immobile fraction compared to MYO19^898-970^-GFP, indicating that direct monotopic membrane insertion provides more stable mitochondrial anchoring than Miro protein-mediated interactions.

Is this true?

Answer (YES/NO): YES